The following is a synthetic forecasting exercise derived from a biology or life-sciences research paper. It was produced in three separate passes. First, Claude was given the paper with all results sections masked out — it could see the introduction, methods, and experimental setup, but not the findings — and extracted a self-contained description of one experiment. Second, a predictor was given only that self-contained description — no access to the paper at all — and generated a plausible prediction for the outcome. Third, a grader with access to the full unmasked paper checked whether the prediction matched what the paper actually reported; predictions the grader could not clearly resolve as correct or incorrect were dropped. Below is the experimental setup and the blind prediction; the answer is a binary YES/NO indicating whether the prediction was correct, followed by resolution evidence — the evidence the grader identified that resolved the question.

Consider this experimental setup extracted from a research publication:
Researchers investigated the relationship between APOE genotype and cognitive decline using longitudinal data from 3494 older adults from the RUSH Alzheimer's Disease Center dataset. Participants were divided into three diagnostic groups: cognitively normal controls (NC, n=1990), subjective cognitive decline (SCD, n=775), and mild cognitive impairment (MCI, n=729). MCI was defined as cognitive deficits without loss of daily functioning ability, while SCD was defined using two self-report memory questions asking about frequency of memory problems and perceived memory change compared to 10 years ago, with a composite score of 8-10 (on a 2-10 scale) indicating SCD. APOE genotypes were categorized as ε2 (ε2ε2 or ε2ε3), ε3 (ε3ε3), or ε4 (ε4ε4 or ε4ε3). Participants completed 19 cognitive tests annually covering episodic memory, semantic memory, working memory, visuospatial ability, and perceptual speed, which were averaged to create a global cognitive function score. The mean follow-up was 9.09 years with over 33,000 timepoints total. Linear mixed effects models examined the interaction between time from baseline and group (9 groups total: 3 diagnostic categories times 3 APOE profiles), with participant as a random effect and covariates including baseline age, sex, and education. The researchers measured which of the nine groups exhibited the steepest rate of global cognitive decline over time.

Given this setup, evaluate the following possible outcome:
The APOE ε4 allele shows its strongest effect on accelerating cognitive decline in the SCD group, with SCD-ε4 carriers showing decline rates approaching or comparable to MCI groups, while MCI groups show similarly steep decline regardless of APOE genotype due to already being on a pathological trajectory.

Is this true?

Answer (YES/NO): NO